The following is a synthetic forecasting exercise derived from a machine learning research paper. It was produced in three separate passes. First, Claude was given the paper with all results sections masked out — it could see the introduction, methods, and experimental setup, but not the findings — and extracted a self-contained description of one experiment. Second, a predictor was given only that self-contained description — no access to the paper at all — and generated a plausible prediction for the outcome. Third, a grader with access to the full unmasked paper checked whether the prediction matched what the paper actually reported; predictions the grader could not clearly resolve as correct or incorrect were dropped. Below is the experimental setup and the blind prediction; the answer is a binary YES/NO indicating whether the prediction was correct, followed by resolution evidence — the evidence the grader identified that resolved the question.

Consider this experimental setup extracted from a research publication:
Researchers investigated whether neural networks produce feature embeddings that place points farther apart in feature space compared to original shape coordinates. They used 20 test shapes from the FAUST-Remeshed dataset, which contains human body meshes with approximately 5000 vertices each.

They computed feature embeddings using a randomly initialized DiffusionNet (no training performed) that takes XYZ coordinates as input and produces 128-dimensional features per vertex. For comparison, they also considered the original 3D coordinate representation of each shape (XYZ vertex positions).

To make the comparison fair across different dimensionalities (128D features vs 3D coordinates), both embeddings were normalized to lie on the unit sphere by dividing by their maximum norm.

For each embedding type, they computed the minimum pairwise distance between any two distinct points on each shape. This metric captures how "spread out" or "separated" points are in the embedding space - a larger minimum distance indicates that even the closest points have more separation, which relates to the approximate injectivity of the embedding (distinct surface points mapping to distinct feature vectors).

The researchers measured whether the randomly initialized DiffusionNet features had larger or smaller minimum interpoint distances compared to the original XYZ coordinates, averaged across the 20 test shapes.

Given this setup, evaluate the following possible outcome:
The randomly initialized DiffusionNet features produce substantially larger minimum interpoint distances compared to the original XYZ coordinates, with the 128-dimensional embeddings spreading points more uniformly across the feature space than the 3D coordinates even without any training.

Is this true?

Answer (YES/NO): YES